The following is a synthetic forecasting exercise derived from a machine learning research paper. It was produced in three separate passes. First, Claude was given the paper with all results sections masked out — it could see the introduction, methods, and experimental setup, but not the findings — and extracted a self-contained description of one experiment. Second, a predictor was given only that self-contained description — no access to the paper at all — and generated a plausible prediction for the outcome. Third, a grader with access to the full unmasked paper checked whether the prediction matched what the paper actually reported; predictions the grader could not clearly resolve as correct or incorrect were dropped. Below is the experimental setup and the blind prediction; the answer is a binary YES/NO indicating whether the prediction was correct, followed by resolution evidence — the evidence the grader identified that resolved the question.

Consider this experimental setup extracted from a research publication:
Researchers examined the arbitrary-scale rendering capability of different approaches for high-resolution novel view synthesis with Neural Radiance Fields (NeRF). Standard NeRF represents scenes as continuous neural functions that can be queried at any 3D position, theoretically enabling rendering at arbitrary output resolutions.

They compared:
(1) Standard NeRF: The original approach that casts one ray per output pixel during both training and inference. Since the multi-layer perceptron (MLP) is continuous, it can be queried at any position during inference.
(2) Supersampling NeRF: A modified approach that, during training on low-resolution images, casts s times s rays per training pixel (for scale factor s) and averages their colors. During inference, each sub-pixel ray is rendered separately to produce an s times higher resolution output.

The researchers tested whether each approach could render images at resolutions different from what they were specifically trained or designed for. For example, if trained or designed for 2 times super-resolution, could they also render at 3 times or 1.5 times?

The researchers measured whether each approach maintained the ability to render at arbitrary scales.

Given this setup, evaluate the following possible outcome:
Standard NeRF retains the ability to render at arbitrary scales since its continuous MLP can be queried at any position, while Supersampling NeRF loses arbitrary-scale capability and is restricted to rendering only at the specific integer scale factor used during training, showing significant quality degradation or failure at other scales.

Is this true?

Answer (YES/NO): NO